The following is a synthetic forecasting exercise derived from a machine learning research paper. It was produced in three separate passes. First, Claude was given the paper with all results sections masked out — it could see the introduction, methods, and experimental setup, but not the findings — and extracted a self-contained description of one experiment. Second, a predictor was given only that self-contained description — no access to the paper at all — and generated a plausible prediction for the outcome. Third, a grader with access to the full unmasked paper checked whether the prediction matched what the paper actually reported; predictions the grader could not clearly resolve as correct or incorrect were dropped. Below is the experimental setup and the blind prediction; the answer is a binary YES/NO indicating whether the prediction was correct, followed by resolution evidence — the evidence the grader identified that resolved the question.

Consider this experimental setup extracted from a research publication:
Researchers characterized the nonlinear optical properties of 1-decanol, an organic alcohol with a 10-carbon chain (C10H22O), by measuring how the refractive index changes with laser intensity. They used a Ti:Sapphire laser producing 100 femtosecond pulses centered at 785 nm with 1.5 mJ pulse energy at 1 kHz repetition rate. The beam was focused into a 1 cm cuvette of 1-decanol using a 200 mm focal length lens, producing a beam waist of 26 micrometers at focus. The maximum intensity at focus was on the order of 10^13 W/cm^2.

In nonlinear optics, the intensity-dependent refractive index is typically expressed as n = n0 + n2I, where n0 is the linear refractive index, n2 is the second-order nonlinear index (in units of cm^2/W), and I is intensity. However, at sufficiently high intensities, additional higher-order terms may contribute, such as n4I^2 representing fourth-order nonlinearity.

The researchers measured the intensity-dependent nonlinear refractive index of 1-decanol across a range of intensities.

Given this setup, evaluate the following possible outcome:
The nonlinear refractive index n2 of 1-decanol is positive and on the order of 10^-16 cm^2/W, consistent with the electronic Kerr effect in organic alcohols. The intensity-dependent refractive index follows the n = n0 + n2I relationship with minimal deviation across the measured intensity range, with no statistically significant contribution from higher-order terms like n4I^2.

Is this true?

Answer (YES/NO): NO